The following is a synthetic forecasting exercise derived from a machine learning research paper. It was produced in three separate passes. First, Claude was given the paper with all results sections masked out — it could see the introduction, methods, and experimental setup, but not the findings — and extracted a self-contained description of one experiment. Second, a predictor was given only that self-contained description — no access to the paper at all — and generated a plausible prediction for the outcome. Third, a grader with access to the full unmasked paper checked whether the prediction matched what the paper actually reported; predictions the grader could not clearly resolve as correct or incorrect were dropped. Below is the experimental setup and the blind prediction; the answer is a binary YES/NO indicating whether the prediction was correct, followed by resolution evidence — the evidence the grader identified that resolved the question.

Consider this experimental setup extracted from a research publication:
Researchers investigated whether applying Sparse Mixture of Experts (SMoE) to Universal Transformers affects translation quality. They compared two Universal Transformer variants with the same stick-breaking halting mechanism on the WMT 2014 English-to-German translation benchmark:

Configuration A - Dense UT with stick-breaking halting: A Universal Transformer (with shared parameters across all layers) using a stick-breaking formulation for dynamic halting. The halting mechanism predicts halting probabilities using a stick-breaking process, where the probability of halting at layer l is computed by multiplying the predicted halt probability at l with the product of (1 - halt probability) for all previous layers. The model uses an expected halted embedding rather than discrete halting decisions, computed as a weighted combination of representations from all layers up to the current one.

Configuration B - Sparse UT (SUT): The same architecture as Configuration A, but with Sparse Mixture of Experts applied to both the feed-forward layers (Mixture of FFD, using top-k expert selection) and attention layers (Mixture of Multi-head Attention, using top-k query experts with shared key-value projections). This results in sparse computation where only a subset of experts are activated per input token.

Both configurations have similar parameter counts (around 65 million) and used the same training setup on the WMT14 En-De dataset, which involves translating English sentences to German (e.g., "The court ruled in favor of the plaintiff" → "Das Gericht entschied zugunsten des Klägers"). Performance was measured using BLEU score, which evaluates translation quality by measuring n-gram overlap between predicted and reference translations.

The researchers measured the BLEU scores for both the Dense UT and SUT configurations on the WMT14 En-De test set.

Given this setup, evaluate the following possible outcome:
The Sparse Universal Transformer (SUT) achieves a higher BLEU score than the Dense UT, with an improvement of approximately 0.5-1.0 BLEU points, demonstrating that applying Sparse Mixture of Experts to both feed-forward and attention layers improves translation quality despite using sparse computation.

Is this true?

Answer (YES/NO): NO